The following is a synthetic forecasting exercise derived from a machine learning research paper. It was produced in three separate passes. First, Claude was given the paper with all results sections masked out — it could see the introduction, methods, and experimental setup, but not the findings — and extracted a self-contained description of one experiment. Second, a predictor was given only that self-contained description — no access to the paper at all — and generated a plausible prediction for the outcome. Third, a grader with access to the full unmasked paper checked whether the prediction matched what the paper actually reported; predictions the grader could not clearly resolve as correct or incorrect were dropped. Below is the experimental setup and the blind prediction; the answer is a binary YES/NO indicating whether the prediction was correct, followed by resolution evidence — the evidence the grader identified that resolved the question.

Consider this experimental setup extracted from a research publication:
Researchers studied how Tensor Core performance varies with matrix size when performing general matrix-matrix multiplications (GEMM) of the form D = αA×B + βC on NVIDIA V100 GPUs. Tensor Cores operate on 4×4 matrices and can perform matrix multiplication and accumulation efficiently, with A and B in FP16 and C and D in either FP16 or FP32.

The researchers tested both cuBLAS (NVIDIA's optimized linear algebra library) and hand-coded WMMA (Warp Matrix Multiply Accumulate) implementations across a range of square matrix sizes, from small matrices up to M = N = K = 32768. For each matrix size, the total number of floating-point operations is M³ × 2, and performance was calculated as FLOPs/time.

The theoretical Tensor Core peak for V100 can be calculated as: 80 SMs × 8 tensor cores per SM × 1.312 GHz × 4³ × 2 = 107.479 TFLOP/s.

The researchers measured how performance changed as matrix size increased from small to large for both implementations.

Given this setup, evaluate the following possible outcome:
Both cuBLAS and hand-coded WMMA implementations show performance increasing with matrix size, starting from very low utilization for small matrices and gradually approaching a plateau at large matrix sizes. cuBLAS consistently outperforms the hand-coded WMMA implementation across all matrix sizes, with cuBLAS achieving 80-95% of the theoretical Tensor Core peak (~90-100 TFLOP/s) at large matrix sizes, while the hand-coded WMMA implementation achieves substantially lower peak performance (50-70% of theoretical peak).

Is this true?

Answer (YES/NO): NO